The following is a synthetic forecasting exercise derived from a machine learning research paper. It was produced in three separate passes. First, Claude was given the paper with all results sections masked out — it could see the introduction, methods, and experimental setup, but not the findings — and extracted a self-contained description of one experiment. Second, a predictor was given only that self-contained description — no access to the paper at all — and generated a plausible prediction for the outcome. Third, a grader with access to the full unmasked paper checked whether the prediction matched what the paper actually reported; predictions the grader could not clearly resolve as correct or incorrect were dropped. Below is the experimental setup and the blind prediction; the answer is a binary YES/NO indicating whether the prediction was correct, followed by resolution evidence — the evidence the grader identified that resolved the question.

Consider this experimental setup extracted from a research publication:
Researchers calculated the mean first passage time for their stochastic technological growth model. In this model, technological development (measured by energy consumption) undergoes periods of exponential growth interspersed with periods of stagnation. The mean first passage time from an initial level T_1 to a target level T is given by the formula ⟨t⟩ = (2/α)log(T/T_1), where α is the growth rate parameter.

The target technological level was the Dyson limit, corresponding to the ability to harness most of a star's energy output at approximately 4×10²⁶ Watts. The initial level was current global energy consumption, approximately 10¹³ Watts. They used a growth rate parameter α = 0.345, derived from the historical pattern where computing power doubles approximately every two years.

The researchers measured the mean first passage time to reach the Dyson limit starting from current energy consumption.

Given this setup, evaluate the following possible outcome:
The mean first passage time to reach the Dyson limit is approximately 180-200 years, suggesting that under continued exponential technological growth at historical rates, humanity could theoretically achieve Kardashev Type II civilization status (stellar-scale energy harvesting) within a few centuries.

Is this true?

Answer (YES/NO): YES